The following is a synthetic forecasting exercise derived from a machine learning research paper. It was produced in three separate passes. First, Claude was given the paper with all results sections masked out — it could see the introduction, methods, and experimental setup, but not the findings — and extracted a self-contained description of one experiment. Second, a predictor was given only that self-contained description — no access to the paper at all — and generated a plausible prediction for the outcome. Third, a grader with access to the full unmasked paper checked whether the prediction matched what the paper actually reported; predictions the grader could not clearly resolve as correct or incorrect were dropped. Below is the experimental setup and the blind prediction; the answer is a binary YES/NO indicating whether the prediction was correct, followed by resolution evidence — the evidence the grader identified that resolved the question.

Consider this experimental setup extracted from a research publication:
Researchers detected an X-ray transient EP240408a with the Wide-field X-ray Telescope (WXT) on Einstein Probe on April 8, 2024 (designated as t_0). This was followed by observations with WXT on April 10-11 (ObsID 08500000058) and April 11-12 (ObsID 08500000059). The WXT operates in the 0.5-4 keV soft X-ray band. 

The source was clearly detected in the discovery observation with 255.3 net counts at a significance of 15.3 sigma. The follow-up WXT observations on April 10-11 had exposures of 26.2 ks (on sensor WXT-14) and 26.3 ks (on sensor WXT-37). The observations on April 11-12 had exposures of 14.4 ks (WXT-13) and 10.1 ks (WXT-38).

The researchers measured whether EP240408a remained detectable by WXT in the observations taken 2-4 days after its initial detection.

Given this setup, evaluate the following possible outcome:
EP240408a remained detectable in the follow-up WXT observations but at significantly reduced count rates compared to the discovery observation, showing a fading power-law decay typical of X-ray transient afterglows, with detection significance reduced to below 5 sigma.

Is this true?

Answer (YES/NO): NO